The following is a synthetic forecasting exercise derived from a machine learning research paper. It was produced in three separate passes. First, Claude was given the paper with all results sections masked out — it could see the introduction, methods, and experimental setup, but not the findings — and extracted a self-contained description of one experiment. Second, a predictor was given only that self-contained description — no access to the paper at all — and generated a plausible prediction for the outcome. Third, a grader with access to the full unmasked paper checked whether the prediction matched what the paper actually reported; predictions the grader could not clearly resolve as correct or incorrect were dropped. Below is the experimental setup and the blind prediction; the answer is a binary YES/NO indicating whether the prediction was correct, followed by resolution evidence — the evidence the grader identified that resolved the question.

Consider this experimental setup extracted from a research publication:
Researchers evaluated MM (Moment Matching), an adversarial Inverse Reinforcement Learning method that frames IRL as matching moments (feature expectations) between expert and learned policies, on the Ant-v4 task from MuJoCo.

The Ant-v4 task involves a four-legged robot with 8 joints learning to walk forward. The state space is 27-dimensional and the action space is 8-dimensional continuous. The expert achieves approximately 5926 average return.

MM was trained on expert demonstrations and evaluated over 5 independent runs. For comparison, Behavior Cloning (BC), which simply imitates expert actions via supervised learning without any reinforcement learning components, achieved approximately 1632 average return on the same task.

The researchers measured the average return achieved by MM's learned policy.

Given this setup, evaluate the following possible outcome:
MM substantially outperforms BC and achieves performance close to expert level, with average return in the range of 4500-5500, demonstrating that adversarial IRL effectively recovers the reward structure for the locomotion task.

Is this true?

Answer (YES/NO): NO